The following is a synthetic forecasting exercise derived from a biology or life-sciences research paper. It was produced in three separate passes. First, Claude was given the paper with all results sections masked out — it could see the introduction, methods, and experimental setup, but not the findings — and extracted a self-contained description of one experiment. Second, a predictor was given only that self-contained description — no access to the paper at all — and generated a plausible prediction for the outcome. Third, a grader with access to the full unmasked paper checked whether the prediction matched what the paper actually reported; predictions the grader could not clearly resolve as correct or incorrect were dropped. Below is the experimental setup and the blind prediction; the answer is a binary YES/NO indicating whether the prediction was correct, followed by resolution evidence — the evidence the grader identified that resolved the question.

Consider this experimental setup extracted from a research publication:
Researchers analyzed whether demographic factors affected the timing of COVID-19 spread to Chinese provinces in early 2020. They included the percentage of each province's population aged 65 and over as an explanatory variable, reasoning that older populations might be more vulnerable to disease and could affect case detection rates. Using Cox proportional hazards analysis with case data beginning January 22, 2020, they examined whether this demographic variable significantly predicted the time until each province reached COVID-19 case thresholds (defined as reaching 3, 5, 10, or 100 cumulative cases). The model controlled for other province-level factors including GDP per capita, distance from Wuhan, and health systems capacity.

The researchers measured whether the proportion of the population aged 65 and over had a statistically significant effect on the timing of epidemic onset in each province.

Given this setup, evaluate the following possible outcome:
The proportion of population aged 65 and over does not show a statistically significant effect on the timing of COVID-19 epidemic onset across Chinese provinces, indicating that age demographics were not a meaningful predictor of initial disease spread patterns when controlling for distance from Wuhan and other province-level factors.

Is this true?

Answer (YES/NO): YES